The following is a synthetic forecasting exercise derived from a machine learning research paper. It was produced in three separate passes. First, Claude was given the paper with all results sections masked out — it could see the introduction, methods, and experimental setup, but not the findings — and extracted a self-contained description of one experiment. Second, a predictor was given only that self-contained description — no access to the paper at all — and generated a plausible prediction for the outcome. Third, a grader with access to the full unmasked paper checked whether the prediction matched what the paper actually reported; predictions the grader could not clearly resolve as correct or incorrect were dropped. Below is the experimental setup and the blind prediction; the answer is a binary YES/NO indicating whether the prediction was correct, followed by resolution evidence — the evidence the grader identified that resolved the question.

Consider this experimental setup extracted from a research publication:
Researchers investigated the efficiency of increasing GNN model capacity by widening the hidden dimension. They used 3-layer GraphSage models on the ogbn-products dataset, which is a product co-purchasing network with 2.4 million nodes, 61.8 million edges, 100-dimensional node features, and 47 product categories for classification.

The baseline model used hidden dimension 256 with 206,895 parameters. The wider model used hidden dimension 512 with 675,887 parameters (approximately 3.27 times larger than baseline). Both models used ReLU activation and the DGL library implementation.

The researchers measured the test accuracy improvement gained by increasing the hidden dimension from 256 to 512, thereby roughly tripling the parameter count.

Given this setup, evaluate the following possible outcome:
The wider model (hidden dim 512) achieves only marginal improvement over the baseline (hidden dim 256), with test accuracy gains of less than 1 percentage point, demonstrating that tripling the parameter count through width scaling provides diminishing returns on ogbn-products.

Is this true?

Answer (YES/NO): NO